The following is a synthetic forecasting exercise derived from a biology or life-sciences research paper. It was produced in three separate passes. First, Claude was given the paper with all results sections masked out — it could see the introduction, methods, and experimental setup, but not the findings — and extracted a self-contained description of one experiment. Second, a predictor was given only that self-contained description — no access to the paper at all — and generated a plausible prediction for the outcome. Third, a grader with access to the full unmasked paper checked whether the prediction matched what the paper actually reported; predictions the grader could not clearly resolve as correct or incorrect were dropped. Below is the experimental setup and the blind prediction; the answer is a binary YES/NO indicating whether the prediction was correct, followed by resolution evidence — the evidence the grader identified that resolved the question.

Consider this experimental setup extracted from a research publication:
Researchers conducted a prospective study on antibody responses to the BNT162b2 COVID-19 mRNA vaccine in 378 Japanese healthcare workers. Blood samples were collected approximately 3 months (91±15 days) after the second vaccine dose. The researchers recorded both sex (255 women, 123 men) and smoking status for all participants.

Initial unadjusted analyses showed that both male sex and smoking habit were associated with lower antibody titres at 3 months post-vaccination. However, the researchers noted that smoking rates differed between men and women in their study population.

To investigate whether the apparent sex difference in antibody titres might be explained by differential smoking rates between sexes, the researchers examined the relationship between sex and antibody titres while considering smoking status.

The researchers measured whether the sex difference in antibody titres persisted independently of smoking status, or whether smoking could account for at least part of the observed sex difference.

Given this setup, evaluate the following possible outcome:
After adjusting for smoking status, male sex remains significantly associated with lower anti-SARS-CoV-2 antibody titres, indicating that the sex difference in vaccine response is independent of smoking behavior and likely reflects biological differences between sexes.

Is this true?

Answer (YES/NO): NO